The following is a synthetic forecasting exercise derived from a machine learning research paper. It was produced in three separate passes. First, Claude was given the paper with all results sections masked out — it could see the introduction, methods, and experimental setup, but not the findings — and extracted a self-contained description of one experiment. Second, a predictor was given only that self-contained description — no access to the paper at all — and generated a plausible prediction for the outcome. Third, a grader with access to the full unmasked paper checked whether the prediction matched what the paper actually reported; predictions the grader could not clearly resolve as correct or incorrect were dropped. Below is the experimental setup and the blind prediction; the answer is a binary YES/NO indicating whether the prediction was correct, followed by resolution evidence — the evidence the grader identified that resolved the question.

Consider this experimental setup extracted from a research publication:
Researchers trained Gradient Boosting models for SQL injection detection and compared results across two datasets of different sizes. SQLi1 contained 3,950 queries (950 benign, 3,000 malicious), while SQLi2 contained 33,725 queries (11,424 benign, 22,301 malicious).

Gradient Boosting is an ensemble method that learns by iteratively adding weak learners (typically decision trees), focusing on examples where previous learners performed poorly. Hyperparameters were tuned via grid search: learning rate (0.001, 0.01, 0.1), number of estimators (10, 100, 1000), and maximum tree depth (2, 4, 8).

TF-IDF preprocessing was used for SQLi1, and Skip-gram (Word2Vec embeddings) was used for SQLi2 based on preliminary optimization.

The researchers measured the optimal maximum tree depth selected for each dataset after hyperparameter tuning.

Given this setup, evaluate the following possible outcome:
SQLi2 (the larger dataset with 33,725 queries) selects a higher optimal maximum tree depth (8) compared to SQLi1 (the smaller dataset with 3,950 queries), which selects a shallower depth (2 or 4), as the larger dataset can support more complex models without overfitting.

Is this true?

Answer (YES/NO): YES